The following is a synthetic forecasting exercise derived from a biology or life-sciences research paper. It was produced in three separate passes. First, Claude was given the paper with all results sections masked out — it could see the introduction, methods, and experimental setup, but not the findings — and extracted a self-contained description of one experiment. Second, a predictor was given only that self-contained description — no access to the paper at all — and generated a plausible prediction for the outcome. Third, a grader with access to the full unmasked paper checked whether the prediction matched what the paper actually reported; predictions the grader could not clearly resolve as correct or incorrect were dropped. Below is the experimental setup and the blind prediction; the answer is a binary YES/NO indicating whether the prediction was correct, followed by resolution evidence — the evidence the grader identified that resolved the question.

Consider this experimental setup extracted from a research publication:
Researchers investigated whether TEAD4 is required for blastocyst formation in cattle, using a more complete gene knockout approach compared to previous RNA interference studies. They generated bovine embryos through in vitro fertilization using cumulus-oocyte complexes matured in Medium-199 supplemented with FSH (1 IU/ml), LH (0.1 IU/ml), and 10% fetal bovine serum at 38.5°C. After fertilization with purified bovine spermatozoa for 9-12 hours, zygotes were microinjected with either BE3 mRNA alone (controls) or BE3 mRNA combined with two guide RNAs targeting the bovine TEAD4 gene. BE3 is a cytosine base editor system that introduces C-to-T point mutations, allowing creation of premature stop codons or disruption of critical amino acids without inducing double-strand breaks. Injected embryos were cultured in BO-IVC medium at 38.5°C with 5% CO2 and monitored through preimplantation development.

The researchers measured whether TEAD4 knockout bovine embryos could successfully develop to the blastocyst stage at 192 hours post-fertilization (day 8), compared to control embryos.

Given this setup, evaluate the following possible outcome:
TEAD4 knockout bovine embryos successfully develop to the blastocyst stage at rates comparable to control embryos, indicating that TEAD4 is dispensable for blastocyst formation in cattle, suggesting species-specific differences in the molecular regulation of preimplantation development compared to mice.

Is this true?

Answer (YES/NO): YES